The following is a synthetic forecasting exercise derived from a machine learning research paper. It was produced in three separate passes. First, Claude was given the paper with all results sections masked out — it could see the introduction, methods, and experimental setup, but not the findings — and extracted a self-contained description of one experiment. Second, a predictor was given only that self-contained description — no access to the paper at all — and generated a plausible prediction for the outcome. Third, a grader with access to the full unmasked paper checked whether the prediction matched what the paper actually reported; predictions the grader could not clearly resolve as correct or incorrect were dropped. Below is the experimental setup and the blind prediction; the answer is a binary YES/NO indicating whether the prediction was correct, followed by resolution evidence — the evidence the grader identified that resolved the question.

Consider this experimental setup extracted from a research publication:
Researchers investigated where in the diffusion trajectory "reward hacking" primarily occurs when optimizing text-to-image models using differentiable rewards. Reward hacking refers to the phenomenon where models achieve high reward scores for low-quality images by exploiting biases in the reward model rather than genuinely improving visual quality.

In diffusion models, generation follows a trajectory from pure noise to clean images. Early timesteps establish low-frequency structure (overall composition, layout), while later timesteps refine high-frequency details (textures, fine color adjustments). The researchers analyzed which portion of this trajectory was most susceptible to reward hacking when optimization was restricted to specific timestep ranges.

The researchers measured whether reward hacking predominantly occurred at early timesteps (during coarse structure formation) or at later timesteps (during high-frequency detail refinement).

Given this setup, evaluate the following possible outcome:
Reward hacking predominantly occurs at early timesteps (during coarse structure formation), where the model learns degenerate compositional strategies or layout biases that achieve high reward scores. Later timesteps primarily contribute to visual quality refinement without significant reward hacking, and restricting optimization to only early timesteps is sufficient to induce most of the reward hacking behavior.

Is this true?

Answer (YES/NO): NO